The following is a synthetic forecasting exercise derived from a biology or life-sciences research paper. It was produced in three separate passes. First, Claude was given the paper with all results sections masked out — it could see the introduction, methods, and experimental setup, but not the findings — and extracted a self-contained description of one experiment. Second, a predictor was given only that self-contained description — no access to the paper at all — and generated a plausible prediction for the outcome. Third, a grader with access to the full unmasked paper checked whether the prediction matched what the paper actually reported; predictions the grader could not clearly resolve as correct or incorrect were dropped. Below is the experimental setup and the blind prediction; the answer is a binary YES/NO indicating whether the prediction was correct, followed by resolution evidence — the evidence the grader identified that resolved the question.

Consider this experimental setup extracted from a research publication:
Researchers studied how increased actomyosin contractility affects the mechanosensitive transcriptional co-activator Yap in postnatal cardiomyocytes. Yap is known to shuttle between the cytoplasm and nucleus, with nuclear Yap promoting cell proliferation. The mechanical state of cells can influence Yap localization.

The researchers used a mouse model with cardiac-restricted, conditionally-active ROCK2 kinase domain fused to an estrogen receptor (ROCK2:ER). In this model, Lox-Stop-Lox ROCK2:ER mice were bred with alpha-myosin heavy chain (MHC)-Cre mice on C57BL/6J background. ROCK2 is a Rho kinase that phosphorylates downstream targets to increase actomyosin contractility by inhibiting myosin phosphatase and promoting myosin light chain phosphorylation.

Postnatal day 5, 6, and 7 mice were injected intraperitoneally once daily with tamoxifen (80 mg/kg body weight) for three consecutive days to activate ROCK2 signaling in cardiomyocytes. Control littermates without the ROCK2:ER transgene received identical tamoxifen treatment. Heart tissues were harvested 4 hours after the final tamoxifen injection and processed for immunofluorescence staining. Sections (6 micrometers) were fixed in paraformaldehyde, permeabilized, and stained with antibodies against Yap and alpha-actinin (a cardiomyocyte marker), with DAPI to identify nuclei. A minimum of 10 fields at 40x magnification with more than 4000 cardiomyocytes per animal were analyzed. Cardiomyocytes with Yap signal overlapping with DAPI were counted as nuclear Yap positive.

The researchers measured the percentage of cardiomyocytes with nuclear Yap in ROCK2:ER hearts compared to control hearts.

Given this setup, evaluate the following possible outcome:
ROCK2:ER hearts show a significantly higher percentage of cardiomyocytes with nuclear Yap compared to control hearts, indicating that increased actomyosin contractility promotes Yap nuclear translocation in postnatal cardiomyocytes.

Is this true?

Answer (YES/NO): YES